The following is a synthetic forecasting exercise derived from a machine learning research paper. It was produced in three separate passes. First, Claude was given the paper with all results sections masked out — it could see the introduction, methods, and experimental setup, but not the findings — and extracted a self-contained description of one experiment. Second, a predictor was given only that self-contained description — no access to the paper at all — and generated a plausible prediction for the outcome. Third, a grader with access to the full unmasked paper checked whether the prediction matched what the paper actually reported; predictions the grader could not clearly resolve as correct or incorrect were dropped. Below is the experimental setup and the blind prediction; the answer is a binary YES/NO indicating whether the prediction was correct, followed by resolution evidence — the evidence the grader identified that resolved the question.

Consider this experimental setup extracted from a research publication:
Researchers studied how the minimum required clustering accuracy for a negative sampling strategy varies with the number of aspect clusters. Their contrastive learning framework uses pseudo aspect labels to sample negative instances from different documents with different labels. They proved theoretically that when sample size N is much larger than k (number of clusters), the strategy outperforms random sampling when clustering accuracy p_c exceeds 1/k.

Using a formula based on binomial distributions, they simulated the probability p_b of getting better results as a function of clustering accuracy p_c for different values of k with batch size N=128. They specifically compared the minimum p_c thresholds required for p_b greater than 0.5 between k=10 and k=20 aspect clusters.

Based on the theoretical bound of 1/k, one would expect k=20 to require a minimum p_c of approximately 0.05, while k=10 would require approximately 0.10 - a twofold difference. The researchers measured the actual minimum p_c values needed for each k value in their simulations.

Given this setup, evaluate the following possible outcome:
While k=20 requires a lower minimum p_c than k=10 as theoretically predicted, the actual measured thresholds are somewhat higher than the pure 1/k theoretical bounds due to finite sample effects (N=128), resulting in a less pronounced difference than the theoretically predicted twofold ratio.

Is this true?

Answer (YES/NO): NO